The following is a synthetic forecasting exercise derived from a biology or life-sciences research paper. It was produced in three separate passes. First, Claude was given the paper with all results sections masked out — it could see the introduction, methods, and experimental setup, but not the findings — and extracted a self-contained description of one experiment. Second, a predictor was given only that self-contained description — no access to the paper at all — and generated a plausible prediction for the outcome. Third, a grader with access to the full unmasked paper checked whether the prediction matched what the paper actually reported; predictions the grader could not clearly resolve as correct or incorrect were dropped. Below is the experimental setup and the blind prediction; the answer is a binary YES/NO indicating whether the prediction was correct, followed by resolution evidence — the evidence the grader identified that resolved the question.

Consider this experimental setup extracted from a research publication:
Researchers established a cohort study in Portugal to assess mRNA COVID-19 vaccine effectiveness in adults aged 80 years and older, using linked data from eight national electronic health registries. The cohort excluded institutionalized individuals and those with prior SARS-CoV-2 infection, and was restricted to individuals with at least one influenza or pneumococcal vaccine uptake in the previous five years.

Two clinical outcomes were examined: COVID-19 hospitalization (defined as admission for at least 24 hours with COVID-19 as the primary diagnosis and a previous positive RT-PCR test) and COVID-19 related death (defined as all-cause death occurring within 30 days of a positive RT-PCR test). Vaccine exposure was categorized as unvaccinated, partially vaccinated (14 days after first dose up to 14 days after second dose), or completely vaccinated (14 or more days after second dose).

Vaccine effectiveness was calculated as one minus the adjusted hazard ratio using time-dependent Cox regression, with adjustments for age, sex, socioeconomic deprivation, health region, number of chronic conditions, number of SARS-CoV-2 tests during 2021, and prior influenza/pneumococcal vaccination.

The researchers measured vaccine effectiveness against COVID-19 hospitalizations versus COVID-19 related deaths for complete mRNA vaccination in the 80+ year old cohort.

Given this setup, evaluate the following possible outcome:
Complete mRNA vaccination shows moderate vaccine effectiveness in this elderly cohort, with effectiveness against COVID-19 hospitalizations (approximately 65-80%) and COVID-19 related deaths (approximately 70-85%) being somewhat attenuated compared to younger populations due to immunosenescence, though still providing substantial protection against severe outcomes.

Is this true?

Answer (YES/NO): NO